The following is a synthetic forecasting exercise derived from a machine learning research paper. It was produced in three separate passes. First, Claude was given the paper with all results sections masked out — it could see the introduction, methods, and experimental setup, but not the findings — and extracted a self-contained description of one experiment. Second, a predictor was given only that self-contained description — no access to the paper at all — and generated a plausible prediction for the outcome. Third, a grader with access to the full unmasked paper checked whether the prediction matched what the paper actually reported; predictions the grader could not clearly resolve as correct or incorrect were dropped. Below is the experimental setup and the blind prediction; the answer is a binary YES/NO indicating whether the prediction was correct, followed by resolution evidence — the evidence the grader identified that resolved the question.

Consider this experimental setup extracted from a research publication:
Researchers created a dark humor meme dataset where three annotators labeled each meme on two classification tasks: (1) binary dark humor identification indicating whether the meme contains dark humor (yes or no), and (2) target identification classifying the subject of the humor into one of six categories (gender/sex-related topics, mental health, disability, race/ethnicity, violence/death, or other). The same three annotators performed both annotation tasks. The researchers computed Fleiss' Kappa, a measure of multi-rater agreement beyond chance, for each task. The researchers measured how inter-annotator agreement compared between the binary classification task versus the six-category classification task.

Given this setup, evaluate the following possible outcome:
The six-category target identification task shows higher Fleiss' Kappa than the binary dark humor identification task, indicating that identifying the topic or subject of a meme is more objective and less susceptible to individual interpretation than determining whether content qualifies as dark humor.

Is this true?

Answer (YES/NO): YES